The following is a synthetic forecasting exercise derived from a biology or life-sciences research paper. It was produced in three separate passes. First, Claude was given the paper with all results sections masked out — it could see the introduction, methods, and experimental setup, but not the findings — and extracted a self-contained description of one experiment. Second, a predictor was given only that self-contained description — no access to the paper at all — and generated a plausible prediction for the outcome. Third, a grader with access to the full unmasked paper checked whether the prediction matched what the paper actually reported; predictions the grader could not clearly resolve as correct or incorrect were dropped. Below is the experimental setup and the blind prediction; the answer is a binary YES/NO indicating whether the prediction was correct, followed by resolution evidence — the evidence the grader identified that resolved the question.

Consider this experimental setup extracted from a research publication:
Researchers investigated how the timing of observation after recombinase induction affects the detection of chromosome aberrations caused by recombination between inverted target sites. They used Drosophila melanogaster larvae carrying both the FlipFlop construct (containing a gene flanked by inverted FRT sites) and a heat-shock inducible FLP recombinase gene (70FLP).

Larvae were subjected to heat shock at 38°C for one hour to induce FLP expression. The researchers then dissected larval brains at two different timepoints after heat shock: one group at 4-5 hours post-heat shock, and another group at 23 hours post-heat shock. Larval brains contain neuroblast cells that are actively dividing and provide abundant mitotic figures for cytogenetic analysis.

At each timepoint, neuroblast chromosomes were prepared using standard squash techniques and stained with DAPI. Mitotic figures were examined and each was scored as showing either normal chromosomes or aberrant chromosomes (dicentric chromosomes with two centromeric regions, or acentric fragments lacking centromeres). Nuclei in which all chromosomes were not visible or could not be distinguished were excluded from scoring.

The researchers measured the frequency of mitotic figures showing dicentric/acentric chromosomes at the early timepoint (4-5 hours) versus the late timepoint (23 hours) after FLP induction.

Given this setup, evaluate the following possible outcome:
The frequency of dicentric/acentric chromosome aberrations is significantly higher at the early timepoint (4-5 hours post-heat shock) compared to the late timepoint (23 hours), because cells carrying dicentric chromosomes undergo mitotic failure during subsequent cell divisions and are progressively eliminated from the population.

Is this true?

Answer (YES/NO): YES